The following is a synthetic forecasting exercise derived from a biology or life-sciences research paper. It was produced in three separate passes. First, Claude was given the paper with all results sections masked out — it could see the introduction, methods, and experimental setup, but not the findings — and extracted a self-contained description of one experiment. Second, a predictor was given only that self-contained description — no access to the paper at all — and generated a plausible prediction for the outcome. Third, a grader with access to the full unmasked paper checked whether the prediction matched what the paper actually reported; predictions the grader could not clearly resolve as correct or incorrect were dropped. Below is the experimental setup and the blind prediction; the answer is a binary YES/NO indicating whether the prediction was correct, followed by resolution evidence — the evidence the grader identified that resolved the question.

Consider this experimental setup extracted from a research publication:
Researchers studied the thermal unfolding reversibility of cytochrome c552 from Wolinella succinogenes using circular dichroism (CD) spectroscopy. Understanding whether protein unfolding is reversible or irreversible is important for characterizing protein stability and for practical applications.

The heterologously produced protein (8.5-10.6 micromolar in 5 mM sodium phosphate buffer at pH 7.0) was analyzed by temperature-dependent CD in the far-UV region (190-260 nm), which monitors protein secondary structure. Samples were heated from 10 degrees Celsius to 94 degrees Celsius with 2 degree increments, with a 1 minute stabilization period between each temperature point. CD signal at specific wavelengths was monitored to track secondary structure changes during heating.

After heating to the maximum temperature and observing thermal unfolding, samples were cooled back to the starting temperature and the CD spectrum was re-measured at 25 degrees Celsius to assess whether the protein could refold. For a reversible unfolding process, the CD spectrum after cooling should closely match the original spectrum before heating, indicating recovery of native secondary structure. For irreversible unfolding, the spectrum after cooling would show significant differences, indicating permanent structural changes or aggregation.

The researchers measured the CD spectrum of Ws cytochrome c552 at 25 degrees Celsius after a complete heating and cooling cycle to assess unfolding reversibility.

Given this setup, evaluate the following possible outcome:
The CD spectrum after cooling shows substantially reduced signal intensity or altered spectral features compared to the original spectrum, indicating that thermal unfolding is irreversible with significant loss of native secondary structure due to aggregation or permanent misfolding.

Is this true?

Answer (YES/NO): YES